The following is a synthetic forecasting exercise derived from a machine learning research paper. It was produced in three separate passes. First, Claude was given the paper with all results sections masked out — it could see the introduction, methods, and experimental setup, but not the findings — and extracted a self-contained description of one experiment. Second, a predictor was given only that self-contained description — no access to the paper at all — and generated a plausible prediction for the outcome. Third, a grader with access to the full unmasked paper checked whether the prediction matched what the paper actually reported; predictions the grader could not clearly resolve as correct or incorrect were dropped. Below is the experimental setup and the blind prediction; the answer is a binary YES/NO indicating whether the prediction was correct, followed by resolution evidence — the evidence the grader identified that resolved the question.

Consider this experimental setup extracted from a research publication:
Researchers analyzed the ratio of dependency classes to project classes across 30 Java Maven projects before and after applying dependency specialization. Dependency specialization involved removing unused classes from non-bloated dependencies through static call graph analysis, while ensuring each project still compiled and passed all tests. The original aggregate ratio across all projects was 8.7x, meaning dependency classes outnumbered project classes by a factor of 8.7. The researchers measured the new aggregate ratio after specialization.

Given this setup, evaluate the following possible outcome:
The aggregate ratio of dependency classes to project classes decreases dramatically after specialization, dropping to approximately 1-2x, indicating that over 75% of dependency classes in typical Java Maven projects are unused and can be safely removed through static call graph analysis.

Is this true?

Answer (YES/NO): NO